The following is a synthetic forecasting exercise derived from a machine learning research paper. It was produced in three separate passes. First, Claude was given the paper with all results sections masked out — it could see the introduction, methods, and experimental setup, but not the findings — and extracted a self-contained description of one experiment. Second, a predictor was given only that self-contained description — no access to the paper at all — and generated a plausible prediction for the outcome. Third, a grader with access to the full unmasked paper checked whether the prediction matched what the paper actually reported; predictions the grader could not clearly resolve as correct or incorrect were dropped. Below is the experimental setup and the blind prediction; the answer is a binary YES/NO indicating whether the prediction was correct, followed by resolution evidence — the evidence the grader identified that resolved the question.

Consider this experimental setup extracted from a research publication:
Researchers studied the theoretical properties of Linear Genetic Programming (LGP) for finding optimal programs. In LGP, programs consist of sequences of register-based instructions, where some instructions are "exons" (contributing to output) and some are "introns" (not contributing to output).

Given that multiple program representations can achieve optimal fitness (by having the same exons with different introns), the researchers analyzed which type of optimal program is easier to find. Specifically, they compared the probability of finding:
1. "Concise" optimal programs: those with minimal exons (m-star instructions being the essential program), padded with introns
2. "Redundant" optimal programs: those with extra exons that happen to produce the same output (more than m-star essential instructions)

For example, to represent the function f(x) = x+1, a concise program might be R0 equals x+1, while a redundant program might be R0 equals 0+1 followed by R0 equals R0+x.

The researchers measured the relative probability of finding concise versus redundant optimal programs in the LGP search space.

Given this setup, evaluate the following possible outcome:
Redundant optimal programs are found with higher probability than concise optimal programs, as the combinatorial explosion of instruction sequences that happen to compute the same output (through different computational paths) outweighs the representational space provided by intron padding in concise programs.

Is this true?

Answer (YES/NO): NO